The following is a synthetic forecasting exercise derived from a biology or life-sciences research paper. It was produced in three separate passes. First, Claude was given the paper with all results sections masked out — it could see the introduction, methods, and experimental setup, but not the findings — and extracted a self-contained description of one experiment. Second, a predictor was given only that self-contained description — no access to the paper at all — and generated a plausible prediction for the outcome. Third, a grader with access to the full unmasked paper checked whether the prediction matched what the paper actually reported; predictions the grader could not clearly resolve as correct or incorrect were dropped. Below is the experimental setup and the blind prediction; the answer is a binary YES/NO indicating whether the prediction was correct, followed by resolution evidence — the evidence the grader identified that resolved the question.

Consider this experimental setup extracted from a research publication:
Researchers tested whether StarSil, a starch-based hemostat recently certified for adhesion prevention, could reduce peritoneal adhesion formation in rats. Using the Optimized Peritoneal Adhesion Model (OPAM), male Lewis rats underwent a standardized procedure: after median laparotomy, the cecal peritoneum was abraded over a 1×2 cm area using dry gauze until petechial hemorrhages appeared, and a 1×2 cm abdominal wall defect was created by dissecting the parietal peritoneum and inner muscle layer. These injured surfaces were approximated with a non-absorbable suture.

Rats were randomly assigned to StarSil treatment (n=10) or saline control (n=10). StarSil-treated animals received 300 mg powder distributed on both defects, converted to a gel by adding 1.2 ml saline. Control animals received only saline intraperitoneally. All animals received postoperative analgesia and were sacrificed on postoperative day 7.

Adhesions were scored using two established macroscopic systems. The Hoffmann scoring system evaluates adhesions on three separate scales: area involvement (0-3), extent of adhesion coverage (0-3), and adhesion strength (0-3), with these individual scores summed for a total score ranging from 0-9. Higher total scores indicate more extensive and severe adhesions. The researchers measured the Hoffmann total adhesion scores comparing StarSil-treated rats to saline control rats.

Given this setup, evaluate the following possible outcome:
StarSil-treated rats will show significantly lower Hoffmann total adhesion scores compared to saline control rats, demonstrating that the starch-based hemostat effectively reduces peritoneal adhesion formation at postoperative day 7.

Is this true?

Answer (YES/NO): NO